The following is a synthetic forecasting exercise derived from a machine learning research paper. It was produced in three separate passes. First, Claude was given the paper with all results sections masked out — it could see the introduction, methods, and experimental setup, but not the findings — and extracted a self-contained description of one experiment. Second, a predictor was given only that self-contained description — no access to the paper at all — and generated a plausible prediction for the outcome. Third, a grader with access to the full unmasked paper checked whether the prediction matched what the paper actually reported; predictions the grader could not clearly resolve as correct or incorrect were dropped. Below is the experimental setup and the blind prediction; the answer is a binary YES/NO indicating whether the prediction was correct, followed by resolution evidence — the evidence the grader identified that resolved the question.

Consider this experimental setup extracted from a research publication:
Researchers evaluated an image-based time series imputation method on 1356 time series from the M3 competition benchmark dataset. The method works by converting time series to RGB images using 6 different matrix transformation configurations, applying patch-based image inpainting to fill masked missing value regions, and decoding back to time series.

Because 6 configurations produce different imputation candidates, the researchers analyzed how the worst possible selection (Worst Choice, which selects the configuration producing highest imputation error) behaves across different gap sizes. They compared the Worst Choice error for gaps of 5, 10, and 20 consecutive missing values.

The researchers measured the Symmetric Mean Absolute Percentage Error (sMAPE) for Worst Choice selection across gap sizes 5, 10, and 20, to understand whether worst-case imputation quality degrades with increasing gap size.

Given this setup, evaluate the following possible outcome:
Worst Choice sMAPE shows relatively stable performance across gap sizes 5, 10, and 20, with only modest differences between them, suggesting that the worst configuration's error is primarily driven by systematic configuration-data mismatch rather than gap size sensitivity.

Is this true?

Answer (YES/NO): YES